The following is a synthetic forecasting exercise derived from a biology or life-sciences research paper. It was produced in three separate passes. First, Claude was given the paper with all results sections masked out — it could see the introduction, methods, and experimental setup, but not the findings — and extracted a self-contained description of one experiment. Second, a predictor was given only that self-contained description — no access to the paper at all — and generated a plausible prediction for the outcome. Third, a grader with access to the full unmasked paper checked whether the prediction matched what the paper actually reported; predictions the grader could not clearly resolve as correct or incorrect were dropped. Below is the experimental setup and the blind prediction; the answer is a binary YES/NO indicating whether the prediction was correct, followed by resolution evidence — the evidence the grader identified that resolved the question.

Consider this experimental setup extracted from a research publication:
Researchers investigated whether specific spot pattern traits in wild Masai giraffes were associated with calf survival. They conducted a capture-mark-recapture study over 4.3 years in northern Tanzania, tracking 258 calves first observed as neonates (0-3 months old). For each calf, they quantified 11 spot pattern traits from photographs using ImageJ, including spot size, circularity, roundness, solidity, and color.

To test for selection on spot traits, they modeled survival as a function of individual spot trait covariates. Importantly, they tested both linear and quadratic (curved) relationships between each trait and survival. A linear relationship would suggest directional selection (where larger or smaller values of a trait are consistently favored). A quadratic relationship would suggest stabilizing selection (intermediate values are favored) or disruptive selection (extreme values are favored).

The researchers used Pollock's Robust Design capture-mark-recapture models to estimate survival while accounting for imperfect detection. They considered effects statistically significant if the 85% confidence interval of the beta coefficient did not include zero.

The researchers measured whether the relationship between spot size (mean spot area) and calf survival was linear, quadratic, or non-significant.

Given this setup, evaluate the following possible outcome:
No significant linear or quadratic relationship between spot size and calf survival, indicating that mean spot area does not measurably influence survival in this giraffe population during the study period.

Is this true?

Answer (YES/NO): YES